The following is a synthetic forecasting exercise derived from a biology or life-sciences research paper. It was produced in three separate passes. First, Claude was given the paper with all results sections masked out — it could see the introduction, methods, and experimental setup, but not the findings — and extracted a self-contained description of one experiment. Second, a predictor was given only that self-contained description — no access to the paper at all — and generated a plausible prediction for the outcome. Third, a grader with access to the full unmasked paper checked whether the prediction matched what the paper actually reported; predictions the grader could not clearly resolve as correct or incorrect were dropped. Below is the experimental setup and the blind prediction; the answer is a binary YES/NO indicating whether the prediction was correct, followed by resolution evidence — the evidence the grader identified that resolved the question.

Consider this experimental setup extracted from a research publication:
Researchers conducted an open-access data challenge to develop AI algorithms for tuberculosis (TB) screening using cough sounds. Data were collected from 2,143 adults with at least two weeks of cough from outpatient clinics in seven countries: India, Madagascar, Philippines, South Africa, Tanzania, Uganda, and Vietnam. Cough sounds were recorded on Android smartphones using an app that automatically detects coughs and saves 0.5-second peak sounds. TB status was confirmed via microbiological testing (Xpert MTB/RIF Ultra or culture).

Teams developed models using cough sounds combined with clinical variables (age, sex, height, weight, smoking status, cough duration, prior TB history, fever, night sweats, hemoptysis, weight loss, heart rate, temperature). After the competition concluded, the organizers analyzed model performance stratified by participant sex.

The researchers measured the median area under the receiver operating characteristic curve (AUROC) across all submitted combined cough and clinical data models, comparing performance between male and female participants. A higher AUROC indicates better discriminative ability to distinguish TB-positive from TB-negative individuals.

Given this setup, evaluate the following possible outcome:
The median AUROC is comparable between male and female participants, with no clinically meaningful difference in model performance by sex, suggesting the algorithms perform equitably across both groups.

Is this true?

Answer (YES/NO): NO